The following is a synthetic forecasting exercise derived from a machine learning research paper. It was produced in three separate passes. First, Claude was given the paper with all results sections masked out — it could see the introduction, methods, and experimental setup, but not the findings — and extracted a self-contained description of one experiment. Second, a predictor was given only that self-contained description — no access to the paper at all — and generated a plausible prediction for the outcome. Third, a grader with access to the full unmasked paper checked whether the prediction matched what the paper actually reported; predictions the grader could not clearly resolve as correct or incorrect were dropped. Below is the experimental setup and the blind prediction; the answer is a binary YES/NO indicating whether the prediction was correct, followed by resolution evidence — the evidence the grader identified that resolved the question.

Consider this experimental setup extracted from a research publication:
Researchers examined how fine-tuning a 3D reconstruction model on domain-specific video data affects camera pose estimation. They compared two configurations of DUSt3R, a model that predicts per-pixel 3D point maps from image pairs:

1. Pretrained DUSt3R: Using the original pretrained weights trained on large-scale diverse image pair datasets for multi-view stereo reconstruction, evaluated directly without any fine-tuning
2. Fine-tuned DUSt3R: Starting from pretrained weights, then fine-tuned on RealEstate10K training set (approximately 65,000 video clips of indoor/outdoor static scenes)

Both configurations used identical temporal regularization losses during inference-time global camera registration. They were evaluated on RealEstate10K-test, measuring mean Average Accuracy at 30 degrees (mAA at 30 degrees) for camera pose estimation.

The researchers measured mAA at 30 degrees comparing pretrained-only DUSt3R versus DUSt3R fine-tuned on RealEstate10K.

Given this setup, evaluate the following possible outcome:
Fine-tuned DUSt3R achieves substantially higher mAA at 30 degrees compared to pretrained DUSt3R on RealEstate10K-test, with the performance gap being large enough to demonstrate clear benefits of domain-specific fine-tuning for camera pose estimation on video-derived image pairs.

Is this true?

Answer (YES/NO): YES